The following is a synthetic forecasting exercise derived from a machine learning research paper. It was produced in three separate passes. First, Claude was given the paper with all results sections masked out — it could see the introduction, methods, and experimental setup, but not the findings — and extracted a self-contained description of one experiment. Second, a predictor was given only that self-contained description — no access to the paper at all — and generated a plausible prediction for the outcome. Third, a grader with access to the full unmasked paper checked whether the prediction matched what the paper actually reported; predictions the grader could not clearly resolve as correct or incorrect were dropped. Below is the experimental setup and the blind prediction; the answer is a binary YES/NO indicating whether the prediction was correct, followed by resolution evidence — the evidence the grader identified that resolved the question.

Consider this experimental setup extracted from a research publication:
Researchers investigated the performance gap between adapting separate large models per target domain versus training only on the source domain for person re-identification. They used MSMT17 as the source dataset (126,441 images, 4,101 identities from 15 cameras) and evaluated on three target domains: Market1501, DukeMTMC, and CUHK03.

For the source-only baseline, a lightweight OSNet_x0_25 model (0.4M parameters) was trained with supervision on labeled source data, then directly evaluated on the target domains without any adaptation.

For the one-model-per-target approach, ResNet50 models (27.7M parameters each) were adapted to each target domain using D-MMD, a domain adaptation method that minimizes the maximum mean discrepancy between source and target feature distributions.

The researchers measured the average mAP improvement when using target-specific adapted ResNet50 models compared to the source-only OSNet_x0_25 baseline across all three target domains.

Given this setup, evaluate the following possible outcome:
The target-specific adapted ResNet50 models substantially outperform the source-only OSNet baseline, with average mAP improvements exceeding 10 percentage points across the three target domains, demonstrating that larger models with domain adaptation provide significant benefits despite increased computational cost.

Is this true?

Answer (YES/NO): YES